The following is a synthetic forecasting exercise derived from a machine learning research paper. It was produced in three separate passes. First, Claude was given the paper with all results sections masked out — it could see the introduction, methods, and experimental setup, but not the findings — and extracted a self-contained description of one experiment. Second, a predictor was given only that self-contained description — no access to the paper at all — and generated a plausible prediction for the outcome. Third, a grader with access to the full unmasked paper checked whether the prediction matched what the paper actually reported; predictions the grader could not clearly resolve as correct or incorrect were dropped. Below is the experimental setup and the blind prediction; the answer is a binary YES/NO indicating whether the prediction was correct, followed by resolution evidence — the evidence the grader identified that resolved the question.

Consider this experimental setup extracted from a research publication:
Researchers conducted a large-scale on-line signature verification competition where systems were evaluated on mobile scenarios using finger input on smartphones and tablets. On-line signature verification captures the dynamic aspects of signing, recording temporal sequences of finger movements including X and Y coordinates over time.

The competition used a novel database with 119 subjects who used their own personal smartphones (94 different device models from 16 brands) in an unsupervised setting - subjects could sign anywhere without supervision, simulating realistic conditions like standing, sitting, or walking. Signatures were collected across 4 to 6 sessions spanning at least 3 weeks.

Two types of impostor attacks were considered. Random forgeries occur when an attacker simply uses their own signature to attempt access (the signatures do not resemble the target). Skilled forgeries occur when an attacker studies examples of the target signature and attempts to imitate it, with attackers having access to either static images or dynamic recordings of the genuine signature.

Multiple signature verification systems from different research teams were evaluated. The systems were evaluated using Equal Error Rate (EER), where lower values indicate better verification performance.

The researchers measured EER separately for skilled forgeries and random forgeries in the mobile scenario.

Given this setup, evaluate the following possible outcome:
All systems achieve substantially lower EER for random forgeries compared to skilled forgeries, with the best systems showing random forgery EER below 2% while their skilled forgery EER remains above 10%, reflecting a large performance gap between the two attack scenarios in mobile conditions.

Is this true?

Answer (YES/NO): NO